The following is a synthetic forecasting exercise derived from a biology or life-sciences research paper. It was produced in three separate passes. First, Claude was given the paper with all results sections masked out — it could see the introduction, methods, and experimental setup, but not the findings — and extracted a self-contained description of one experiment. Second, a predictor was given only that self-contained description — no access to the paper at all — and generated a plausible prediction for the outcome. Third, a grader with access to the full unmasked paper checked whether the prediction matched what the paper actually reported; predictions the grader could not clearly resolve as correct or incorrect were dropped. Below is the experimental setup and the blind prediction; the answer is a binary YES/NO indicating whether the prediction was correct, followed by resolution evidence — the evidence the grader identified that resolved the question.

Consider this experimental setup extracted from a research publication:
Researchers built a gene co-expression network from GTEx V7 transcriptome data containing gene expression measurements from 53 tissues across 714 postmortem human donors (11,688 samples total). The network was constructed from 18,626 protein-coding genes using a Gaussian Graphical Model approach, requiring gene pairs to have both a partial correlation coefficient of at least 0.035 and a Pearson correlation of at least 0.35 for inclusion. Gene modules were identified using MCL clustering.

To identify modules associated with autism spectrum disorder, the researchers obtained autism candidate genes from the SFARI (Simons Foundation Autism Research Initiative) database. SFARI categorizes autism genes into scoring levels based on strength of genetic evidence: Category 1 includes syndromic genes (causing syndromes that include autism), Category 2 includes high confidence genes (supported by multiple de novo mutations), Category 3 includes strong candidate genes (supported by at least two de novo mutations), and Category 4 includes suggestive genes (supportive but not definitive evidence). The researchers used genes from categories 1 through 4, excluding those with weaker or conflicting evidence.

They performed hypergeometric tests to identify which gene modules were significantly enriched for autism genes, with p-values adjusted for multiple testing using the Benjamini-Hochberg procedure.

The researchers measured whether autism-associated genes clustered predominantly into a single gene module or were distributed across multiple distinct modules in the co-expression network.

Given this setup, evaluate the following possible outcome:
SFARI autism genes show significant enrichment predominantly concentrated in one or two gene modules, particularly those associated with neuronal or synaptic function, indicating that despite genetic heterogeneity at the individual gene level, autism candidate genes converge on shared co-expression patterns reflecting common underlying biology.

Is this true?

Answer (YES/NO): NO